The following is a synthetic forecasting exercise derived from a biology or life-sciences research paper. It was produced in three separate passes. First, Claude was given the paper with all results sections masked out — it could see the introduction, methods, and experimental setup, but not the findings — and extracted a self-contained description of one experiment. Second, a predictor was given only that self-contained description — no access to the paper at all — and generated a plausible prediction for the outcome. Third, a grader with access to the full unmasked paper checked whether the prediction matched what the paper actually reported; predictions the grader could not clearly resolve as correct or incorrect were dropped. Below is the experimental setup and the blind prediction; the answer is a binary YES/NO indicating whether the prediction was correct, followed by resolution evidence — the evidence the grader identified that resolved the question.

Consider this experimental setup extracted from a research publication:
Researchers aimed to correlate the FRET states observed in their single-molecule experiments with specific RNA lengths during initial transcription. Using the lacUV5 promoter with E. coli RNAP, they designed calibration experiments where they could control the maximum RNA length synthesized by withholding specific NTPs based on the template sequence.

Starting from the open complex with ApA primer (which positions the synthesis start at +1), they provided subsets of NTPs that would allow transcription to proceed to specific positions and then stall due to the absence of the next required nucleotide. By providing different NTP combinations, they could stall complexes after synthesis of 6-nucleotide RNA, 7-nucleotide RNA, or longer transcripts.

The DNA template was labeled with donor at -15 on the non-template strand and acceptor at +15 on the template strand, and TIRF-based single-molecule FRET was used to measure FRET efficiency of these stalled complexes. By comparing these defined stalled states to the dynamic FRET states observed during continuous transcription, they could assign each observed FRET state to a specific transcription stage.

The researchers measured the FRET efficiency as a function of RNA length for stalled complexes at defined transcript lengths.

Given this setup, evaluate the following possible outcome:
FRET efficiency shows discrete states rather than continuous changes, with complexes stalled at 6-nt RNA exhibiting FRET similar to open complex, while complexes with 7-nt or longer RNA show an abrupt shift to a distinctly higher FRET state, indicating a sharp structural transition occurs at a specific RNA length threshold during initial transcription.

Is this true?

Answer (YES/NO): NO